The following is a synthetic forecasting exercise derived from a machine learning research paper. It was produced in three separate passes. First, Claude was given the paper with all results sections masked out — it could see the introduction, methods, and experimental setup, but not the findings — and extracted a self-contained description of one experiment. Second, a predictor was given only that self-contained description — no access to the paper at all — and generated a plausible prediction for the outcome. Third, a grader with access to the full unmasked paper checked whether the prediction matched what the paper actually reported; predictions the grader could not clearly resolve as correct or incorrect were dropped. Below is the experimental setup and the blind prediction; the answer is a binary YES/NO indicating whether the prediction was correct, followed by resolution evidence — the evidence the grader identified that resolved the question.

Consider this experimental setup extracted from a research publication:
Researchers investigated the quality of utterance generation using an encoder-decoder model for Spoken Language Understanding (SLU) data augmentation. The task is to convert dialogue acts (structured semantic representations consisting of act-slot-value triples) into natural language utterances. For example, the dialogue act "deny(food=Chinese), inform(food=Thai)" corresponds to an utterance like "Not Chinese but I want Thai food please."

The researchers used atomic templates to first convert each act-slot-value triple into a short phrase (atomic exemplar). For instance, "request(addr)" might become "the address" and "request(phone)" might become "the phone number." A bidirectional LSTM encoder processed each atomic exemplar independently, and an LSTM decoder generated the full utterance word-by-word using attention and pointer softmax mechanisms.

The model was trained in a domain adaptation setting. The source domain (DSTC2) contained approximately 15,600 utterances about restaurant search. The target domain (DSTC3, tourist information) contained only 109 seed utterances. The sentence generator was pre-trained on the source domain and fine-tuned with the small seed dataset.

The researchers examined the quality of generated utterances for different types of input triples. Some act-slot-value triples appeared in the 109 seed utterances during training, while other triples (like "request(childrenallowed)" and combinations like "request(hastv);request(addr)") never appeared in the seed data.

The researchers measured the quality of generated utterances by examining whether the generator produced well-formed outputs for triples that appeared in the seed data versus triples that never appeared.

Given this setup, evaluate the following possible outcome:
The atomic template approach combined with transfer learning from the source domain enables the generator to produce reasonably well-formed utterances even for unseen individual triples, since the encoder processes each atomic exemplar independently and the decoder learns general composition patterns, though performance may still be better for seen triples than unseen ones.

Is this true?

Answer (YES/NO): NO